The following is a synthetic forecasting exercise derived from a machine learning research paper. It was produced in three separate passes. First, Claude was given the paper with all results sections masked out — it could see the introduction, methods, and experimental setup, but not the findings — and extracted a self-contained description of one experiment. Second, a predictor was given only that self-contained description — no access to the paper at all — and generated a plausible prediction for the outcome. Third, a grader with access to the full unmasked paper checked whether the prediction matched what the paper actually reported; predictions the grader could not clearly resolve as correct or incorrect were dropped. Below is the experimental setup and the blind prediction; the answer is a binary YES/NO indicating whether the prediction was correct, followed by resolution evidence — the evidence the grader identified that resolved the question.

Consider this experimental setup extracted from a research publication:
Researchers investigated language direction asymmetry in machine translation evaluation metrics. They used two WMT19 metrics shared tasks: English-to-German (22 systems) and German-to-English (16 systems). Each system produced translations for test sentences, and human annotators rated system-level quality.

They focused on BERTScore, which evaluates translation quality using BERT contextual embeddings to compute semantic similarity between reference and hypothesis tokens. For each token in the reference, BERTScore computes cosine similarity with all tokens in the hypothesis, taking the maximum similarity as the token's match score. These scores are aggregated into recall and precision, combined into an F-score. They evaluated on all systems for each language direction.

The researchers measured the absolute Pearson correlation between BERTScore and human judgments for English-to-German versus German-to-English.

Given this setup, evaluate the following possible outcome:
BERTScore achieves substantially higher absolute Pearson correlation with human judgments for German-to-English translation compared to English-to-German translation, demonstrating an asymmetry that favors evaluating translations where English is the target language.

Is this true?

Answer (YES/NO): NO